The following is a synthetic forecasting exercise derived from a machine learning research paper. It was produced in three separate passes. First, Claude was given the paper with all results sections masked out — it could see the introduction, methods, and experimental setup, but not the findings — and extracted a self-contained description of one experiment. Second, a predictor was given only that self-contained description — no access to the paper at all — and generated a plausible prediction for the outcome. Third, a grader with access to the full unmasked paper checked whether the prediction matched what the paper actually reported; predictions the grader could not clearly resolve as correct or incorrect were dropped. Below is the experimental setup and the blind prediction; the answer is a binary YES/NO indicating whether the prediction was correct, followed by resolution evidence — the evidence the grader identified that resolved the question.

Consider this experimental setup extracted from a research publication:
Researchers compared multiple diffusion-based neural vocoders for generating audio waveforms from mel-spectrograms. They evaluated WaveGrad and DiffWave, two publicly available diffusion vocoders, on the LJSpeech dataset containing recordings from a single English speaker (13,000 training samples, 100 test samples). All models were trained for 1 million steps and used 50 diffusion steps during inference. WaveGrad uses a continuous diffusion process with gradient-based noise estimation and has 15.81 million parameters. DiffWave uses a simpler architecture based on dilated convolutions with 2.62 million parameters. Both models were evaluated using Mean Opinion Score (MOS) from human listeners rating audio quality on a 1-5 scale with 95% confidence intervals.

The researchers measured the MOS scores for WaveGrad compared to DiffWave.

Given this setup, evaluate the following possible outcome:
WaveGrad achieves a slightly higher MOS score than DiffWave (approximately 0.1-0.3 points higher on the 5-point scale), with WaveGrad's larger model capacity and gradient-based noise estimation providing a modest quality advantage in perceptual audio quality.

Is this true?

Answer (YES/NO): NO